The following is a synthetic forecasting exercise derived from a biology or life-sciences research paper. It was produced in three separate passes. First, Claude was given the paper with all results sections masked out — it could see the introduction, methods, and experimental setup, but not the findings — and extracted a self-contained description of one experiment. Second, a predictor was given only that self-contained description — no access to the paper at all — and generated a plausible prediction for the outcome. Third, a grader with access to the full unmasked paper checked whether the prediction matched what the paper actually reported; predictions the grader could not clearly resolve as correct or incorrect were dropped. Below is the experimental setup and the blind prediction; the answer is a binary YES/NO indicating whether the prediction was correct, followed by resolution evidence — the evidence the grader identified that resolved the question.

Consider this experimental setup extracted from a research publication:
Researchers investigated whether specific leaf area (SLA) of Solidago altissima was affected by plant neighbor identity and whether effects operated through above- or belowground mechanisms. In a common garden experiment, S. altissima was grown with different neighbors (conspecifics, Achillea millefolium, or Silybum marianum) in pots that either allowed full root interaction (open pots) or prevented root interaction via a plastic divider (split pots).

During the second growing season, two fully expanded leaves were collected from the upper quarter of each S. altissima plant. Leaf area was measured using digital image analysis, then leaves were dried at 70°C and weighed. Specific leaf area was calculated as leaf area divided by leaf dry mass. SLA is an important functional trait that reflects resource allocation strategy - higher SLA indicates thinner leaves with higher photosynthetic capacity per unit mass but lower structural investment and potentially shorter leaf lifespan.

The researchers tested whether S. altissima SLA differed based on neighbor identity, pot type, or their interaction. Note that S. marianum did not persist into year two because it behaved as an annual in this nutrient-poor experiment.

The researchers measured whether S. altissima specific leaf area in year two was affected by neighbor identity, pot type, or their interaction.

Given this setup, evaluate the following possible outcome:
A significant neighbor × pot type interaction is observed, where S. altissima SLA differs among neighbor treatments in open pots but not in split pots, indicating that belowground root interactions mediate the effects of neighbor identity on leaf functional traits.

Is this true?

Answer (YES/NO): NO